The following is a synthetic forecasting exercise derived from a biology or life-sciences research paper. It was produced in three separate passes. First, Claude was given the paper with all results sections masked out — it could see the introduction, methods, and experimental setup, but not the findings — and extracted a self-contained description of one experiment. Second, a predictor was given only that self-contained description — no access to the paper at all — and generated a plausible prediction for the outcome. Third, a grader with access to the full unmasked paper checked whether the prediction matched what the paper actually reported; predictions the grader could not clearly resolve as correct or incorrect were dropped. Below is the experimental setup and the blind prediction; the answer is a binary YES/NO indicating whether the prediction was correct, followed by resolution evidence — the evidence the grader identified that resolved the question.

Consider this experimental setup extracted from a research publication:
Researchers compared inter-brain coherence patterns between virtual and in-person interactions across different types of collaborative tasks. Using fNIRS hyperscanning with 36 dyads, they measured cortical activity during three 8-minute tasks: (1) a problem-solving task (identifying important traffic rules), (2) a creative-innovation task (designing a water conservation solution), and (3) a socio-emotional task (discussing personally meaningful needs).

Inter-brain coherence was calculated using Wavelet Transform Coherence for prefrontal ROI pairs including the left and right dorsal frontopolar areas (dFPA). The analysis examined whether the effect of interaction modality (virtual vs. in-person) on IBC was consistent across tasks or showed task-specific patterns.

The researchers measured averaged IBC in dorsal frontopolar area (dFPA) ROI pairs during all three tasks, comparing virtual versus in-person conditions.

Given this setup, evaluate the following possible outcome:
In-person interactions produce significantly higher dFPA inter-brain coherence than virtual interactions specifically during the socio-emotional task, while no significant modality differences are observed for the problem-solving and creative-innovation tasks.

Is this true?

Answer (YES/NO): NO